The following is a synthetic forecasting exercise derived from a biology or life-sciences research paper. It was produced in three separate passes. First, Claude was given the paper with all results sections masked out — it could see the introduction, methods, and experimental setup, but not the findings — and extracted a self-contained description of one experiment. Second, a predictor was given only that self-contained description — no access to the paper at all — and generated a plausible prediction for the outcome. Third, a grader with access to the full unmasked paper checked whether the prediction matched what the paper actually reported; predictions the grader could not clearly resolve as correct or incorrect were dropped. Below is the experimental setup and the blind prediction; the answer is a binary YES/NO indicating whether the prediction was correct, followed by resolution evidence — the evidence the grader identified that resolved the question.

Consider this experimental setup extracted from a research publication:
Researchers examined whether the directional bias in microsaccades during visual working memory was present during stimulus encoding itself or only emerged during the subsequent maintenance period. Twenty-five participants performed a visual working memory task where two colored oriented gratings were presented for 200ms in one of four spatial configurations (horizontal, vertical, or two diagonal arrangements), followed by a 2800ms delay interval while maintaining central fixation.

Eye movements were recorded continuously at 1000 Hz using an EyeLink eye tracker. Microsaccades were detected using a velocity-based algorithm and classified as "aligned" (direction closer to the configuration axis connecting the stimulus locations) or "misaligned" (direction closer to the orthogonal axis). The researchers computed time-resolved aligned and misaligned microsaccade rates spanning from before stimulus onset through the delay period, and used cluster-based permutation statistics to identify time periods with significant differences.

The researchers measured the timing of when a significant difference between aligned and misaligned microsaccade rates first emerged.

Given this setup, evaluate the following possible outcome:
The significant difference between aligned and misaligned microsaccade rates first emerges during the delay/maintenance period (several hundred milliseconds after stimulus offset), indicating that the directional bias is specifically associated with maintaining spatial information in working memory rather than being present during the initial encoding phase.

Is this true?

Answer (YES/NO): NO